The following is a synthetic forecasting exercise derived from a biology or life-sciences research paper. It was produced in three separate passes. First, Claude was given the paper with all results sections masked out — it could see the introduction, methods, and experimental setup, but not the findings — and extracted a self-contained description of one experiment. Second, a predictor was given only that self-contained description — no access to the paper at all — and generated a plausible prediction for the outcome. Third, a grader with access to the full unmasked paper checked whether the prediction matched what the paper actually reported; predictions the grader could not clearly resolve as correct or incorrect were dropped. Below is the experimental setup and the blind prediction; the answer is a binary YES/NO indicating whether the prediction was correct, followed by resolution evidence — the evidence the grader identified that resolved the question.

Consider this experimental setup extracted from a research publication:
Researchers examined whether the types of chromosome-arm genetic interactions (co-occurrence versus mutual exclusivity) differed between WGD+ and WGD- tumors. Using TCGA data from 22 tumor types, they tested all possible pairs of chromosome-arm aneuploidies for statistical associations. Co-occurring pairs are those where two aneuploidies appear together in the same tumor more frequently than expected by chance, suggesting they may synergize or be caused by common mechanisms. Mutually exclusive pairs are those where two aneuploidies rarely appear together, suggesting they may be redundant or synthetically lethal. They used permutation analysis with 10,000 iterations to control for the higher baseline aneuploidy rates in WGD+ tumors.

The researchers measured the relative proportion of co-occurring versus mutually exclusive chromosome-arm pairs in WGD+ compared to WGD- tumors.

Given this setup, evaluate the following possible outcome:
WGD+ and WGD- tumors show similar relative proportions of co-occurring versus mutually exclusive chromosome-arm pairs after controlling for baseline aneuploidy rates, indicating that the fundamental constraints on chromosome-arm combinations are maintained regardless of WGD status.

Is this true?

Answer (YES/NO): NO